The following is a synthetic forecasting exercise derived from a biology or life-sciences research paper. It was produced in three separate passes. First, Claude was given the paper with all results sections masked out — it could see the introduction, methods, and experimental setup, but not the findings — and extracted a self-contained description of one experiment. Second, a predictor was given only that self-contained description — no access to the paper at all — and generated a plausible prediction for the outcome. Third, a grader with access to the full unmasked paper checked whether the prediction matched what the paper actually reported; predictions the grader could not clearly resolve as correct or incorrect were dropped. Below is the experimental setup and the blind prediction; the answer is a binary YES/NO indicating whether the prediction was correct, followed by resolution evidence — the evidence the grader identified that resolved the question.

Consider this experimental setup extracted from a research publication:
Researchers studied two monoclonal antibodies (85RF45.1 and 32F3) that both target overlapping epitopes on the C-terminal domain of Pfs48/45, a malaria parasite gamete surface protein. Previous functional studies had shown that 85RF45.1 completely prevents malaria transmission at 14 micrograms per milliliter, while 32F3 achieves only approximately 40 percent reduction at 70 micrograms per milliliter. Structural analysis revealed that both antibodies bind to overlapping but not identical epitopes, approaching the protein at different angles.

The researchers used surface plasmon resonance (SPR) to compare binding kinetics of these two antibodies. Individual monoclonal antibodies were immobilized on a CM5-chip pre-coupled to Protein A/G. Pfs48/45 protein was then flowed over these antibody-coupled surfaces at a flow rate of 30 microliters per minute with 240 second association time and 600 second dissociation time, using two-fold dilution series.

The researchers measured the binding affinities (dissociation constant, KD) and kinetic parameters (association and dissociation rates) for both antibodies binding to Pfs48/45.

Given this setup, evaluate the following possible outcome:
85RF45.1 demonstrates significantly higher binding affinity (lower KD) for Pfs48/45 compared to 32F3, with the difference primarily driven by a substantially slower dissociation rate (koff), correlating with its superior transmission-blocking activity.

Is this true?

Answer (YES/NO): NO